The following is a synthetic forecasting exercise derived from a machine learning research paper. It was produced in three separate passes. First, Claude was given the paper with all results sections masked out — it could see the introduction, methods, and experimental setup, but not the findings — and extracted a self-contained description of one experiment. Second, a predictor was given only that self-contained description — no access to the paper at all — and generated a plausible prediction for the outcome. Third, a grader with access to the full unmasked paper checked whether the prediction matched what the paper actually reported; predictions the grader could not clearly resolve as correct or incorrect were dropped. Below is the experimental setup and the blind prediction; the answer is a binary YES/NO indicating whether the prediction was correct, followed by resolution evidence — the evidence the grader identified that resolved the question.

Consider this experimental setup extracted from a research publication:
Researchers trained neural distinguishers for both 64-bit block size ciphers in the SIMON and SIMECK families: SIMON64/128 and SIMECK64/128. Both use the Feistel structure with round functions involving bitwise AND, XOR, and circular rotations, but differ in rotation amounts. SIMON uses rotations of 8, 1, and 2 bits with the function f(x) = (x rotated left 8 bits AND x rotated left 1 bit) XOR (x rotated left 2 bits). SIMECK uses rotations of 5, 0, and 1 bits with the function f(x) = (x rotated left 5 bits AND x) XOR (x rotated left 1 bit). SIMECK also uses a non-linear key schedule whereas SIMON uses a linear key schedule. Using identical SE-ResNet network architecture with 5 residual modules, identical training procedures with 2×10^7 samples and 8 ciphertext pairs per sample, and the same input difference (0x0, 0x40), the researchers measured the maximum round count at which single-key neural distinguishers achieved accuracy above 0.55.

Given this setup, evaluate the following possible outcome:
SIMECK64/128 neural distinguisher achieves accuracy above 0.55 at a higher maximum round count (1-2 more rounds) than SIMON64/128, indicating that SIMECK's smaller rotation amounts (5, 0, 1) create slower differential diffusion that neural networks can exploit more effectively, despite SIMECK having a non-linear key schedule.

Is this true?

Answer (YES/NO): NO